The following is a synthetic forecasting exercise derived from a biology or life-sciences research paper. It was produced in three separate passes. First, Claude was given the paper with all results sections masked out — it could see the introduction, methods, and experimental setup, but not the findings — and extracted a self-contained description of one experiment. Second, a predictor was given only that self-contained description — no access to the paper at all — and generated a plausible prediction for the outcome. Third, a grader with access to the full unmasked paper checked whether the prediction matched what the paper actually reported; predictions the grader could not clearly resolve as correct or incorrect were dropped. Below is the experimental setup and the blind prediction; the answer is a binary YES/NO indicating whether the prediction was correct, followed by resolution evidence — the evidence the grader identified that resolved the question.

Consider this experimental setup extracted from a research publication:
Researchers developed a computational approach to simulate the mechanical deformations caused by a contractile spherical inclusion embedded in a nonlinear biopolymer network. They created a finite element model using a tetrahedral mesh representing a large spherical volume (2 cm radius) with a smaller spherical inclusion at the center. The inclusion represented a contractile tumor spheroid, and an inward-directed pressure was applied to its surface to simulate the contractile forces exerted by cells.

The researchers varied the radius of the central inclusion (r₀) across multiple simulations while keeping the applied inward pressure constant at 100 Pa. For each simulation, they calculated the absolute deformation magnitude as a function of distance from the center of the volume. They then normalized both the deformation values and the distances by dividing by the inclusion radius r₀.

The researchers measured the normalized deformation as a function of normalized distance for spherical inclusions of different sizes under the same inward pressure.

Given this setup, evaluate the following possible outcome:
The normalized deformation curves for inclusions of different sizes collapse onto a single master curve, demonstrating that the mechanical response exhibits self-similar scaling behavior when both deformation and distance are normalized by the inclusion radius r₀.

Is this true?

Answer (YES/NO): YES